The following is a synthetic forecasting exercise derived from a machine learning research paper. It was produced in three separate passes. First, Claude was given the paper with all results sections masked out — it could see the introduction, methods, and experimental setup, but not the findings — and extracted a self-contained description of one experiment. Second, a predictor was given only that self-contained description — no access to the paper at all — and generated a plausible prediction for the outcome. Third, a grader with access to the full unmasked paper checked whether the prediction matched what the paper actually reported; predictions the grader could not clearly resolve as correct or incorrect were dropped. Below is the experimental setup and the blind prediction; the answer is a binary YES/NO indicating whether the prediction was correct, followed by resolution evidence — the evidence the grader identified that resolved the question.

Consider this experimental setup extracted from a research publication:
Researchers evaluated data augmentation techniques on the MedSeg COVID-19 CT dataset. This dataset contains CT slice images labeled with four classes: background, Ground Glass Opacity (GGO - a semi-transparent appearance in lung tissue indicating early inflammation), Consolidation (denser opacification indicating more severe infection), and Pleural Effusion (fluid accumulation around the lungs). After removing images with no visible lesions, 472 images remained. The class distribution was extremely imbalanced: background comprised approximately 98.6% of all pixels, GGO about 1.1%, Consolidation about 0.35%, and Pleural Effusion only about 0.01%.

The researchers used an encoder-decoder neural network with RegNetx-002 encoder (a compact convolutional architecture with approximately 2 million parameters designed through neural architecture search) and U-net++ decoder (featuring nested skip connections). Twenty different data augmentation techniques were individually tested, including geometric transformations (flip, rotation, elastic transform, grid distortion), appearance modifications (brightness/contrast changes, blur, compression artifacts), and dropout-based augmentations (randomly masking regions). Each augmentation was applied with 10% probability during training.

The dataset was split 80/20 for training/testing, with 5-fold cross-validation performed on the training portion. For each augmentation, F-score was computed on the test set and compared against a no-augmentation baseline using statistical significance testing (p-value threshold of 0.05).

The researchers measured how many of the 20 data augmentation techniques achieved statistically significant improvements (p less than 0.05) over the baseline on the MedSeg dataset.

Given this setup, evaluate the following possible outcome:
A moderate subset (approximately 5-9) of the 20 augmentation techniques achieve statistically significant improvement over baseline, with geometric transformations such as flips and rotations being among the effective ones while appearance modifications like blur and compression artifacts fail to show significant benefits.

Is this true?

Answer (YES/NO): NO